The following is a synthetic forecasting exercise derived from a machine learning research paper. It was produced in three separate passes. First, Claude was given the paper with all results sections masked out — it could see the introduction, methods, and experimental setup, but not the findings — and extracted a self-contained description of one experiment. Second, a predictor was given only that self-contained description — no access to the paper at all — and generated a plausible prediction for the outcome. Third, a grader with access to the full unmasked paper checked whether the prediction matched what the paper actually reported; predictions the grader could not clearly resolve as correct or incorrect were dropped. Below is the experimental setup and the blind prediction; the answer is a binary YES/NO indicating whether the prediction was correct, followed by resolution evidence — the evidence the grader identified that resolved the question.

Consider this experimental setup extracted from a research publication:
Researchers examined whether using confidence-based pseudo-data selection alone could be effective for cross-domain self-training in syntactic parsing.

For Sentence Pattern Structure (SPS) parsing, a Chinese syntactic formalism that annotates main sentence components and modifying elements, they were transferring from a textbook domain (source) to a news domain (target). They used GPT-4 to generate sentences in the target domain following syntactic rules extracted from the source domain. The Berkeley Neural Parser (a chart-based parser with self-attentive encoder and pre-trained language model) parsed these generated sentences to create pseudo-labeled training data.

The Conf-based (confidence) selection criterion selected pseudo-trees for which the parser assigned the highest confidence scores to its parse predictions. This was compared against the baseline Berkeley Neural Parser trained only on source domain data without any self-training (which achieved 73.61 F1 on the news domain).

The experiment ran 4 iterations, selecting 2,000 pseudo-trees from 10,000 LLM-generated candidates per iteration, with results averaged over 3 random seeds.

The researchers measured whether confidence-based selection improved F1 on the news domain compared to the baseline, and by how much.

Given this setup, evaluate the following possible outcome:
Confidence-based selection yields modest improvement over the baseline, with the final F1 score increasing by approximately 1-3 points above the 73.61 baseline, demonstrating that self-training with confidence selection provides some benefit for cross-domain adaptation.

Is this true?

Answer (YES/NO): YES